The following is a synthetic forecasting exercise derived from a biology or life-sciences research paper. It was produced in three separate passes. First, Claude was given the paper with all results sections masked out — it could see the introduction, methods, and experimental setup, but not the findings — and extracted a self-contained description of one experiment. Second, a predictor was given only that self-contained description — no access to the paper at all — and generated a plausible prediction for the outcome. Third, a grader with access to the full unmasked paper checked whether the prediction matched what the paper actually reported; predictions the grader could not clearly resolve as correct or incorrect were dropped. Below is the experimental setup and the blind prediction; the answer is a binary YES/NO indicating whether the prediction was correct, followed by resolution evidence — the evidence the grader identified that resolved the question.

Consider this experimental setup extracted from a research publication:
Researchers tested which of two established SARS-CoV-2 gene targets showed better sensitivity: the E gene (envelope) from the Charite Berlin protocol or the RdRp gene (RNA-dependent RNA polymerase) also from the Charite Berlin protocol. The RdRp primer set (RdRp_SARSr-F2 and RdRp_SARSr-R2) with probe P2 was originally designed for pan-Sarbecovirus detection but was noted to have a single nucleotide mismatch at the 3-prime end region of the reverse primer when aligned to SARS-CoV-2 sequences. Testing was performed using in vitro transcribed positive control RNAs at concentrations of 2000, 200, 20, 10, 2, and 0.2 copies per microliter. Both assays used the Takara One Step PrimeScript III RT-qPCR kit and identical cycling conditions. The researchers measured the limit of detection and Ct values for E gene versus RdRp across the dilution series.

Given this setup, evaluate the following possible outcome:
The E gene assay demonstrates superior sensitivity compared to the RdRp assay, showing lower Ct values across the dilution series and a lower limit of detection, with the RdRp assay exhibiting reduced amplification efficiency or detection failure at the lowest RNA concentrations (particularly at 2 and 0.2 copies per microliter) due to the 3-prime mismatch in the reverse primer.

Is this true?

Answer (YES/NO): YES